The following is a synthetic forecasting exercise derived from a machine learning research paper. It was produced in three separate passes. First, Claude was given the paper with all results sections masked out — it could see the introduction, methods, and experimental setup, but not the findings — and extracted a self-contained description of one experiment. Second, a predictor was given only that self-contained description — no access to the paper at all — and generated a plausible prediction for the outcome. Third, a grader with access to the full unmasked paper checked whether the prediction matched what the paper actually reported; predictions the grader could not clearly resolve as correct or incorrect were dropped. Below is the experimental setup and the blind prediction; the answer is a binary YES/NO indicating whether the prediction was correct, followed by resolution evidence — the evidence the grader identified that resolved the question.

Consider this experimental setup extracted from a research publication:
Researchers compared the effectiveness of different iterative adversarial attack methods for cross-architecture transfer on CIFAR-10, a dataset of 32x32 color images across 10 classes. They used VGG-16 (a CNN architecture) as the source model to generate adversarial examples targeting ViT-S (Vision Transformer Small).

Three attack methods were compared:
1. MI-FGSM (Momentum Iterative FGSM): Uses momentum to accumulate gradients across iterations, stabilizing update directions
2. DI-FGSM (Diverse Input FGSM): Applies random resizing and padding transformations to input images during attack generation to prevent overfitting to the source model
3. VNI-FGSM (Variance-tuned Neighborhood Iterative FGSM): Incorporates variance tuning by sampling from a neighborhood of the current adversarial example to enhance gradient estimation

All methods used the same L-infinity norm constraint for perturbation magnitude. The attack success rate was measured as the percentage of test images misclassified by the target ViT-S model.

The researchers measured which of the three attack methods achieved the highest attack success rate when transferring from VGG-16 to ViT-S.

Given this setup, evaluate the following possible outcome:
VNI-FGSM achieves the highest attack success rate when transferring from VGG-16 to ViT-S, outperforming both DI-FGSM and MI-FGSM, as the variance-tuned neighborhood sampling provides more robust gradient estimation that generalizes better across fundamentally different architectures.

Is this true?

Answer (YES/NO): NO